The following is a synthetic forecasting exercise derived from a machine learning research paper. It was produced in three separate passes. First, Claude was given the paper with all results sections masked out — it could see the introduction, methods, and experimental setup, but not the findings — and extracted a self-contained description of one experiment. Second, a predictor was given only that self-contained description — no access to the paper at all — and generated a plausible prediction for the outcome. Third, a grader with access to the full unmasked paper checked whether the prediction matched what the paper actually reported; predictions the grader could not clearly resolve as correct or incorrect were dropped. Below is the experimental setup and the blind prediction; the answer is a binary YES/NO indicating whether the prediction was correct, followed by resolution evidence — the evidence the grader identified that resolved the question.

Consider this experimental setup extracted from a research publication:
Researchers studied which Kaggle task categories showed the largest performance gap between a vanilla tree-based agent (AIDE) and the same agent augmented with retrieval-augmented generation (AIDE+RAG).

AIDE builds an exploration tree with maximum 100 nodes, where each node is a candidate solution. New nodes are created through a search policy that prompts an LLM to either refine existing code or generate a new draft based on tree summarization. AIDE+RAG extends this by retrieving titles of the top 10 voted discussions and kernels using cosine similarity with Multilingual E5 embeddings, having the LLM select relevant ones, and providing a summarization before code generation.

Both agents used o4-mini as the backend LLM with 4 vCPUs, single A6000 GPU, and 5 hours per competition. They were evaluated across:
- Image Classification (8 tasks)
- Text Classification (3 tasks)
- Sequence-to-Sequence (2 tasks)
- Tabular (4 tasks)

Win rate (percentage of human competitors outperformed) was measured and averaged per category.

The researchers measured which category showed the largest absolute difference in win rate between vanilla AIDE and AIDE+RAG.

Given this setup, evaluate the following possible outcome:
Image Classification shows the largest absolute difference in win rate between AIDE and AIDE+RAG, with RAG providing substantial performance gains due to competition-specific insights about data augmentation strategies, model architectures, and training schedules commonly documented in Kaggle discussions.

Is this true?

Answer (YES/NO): NO